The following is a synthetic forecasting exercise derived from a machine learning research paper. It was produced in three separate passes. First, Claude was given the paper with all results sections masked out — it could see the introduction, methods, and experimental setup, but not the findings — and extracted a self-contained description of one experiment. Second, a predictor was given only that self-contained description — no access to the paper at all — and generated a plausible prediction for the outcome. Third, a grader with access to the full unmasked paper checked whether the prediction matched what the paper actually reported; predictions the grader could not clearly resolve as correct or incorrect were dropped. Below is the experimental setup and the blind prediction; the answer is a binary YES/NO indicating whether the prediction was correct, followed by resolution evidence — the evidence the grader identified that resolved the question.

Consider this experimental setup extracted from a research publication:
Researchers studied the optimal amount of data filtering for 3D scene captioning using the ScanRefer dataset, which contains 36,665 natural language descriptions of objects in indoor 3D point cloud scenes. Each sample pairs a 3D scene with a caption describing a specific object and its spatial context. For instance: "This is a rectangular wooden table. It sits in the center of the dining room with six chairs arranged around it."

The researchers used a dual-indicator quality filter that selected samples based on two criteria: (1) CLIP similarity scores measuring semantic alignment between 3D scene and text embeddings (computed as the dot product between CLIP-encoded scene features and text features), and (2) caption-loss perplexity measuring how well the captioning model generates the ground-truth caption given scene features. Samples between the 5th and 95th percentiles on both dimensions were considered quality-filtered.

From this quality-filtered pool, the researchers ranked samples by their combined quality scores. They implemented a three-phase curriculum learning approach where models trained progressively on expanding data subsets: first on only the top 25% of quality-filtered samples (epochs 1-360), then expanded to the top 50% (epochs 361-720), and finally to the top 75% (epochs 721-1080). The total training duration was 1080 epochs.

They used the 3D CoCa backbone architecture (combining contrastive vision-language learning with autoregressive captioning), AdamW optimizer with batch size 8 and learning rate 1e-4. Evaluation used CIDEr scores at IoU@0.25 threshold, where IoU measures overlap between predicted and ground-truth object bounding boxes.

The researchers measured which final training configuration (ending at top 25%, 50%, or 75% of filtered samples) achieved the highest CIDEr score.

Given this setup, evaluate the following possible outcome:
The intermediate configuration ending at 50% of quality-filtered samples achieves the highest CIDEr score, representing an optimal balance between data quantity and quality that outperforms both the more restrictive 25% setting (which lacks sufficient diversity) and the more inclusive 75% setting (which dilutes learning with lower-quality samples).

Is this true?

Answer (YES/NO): NO